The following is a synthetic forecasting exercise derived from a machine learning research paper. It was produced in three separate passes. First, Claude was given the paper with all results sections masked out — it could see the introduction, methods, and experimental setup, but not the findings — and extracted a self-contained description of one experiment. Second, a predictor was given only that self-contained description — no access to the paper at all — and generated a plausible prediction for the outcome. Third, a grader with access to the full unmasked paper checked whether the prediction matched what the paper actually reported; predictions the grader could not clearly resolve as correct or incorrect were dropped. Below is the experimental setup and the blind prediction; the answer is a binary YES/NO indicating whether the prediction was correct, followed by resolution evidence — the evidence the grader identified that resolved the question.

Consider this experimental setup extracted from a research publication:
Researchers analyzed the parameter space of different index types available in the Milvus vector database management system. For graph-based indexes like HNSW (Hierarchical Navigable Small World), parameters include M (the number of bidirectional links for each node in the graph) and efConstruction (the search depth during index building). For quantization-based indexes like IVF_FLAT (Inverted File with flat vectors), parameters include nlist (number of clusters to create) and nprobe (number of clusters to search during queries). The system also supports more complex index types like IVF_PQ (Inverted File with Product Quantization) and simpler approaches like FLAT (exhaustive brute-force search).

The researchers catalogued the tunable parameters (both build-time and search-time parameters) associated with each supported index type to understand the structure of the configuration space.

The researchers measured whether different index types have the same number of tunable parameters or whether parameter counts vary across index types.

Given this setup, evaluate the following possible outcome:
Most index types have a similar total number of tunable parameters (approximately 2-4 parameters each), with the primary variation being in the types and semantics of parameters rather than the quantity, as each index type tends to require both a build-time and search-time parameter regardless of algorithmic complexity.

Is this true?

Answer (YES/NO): NO